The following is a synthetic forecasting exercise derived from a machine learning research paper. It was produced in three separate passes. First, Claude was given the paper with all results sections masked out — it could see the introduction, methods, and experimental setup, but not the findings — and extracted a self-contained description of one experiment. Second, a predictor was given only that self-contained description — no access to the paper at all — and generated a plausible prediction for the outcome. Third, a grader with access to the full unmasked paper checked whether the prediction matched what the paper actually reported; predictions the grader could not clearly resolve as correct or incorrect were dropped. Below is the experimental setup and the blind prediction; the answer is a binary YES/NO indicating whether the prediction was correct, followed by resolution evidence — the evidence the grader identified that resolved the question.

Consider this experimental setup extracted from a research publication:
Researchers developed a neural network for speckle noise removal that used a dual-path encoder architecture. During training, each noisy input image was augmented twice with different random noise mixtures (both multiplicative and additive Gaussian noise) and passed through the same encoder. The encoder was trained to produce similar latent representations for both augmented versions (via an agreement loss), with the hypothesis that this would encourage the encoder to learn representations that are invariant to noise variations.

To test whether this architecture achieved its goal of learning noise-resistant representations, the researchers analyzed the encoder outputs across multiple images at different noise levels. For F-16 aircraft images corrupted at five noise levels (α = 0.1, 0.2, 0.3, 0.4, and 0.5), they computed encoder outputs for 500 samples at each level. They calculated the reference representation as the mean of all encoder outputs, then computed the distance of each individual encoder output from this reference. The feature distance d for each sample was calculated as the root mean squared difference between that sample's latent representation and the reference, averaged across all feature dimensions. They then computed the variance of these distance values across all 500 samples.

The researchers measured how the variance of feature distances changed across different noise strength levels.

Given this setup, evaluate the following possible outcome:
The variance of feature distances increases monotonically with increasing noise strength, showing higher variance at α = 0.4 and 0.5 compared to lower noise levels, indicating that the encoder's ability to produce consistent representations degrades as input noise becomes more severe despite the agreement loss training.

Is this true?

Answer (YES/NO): NO